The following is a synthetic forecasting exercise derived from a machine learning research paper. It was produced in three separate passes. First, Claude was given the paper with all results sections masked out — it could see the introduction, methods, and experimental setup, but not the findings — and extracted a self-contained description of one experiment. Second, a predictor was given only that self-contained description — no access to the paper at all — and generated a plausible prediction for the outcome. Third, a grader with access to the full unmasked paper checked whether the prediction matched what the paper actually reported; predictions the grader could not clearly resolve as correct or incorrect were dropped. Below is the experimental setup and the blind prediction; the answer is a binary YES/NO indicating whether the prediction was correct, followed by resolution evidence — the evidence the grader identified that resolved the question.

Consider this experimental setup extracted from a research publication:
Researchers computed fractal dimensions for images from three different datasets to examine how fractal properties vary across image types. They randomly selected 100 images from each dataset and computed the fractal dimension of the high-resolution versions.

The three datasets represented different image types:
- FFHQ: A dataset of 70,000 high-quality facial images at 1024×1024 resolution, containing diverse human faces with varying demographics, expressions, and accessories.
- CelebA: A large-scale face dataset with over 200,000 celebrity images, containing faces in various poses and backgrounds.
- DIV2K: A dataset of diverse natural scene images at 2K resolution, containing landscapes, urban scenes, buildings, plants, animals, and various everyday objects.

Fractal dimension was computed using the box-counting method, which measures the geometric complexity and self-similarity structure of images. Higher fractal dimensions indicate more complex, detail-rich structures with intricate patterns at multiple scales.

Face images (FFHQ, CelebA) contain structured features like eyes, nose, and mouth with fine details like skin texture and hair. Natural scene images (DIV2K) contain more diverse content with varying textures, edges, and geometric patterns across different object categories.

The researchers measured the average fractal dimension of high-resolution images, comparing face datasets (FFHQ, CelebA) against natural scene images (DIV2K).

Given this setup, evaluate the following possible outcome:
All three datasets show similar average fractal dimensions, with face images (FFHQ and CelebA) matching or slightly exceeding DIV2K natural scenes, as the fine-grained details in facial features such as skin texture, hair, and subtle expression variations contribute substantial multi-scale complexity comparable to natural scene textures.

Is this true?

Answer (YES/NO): NO